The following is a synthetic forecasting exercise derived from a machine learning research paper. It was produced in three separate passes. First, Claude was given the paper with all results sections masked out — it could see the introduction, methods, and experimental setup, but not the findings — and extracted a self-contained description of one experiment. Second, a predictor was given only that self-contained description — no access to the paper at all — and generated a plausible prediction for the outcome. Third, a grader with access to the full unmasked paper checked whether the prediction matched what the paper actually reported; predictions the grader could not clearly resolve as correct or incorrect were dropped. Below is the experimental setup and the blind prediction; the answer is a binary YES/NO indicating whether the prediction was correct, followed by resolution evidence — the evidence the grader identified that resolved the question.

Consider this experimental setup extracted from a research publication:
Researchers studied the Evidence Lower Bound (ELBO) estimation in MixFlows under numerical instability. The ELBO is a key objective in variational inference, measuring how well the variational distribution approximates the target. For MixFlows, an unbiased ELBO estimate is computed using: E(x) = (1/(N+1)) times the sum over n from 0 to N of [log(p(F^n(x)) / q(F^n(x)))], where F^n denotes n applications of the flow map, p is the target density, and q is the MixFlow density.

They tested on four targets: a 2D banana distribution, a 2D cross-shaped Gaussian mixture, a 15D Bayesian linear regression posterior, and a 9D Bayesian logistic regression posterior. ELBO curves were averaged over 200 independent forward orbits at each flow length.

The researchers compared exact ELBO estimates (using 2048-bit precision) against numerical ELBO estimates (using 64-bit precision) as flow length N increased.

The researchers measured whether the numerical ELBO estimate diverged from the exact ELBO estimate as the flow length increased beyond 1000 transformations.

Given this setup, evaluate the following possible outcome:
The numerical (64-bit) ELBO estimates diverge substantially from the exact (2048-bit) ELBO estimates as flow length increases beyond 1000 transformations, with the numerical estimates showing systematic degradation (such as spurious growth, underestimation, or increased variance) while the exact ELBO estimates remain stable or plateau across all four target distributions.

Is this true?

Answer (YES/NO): NO